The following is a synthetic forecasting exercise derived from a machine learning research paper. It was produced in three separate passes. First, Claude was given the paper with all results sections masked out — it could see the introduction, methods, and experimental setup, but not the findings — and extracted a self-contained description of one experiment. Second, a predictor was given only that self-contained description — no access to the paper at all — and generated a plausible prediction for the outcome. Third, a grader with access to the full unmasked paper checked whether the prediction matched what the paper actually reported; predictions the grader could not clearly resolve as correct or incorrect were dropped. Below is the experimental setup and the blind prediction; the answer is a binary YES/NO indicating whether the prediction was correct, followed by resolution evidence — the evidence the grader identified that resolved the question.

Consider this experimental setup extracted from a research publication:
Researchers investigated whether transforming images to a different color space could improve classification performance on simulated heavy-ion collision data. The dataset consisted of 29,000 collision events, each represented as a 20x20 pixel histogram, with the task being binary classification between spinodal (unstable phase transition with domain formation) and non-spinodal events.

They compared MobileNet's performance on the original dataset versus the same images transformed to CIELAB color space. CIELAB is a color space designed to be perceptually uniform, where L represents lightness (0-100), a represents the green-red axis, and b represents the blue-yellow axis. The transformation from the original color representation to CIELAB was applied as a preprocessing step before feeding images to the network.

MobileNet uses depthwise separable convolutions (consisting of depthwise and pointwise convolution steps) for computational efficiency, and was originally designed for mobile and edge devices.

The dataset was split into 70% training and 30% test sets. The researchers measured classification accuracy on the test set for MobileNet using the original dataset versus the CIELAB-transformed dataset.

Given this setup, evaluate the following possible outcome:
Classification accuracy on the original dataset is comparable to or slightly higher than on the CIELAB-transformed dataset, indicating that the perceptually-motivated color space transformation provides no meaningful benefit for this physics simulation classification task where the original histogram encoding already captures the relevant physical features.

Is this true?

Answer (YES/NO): YES